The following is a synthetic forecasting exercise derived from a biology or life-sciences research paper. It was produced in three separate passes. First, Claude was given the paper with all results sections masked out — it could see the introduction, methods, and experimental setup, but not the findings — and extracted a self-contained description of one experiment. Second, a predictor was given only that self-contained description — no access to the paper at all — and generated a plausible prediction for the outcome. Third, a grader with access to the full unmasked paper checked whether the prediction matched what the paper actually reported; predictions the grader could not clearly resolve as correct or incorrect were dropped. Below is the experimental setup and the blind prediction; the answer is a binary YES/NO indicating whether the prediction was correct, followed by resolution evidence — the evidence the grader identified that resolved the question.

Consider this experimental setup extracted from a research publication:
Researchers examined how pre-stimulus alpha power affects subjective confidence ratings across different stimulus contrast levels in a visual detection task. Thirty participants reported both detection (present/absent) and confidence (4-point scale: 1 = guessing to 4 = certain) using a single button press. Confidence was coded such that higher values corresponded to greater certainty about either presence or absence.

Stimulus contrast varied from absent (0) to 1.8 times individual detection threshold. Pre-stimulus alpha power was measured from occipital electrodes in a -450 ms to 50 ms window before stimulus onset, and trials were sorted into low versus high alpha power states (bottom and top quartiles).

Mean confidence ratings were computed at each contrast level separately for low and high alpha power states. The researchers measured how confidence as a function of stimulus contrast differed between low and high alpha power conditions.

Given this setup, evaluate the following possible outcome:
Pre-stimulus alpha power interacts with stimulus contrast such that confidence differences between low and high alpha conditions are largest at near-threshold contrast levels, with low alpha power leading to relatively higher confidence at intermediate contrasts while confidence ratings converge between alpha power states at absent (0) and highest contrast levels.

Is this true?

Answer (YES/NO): NO